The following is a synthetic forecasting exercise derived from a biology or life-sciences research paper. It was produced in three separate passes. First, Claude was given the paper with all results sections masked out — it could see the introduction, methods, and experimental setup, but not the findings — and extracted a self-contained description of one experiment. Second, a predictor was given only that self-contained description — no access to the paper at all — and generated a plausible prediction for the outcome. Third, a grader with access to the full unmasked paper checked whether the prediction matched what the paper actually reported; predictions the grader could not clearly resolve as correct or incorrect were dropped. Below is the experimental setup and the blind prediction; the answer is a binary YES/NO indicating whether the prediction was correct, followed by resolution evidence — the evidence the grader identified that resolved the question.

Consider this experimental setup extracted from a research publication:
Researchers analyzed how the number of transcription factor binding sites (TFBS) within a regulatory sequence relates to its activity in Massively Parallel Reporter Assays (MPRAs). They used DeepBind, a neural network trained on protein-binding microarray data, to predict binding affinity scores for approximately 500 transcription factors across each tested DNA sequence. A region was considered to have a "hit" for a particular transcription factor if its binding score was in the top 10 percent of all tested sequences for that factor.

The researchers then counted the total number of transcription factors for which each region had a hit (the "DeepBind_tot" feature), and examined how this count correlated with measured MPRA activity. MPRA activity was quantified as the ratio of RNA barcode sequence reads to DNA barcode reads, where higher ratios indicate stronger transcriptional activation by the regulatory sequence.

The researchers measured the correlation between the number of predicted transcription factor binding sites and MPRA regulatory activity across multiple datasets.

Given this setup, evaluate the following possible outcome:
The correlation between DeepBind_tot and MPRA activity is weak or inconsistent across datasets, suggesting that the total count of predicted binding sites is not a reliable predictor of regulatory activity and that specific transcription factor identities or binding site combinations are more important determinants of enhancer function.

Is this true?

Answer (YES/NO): NO